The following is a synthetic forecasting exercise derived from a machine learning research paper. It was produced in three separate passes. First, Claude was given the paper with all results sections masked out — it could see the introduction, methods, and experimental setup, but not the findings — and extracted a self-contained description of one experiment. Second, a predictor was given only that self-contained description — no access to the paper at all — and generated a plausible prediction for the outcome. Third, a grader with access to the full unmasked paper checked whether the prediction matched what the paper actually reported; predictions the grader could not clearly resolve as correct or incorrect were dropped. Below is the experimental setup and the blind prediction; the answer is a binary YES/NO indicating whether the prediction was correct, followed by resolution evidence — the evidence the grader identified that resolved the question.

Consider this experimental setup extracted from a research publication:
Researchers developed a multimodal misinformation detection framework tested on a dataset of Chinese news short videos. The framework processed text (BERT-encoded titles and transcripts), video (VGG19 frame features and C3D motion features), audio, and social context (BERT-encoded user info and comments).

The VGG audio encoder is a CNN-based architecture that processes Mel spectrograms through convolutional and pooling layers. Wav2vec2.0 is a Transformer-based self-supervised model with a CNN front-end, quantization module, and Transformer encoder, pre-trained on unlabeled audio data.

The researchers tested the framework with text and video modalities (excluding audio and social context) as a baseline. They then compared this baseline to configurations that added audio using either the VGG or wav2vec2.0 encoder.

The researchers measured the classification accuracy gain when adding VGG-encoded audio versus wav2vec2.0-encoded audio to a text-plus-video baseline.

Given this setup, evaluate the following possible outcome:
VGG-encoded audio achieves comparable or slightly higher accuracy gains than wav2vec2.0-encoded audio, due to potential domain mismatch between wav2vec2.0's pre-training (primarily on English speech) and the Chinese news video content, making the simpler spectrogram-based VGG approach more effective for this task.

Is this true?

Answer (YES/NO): YES